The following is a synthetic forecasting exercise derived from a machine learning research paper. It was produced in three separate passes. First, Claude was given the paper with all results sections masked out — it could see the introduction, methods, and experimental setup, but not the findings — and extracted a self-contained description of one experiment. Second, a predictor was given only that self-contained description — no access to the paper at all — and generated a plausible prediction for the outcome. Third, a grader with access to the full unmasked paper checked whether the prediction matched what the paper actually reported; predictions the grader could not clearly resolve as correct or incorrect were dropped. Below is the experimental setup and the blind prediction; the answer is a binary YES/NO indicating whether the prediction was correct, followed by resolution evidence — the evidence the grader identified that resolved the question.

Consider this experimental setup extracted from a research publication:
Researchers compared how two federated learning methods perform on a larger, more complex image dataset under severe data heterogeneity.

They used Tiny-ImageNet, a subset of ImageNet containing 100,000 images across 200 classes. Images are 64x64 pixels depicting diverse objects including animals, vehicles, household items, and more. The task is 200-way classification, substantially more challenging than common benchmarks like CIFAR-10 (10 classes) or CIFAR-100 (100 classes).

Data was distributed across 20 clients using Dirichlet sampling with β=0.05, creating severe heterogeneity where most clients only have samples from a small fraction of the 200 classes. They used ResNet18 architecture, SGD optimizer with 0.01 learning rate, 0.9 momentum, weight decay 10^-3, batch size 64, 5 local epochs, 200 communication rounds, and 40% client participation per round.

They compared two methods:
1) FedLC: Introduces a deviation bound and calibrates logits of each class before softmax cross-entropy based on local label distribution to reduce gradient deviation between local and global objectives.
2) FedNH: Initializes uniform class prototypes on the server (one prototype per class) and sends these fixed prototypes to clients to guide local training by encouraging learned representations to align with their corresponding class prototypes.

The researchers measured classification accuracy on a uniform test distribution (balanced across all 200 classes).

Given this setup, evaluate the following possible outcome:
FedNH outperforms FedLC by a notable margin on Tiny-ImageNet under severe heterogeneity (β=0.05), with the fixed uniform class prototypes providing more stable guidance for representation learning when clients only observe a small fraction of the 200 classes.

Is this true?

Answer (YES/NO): YES